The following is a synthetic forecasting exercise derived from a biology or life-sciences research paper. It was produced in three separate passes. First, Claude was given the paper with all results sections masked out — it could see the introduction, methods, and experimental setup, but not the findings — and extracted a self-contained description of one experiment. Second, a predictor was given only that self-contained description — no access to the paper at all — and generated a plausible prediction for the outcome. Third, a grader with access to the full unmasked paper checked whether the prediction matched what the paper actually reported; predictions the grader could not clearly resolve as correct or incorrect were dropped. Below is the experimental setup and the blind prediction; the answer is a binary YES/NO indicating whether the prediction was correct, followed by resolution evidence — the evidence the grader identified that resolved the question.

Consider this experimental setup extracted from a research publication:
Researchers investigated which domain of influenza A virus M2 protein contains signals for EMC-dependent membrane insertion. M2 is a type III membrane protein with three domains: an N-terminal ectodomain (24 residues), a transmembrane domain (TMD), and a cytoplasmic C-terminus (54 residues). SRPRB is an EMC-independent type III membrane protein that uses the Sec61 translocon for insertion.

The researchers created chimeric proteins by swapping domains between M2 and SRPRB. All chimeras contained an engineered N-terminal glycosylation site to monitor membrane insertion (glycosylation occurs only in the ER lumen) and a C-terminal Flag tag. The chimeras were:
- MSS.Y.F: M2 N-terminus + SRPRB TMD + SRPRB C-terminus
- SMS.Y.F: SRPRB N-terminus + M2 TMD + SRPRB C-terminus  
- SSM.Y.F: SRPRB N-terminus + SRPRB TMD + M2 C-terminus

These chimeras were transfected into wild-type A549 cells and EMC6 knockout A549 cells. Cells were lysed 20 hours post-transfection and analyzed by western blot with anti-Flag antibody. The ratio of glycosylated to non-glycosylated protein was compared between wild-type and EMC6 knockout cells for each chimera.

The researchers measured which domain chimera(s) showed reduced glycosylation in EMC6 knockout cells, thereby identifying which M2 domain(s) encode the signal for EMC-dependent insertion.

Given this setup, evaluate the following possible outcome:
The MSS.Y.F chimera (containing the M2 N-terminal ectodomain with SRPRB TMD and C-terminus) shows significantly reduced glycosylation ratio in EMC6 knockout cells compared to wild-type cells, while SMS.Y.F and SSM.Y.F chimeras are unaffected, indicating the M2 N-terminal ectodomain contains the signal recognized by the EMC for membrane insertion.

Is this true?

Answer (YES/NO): NO